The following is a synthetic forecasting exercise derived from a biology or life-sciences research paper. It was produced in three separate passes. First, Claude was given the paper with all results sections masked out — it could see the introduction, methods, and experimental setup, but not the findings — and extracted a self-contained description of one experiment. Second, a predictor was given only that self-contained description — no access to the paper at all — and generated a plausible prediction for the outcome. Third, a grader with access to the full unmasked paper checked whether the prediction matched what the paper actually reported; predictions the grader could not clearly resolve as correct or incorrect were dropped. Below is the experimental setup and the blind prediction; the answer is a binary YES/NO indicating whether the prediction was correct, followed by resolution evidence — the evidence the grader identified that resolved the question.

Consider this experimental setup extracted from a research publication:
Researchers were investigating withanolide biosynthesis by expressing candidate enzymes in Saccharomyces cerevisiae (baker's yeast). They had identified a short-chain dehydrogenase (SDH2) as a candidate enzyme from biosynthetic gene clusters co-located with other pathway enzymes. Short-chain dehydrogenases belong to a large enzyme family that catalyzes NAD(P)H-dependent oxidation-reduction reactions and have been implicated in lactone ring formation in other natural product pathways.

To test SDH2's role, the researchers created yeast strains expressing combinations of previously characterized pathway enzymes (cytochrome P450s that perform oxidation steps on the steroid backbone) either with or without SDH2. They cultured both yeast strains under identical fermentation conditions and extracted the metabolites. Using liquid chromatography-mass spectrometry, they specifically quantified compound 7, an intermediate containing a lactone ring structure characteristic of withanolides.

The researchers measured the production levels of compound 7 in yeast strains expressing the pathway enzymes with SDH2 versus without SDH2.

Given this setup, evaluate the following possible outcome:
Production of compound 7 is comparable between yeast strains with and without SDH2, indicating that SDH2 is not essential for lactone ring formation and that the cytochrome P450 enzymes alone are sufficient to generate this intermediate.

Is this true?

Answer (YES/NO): NO